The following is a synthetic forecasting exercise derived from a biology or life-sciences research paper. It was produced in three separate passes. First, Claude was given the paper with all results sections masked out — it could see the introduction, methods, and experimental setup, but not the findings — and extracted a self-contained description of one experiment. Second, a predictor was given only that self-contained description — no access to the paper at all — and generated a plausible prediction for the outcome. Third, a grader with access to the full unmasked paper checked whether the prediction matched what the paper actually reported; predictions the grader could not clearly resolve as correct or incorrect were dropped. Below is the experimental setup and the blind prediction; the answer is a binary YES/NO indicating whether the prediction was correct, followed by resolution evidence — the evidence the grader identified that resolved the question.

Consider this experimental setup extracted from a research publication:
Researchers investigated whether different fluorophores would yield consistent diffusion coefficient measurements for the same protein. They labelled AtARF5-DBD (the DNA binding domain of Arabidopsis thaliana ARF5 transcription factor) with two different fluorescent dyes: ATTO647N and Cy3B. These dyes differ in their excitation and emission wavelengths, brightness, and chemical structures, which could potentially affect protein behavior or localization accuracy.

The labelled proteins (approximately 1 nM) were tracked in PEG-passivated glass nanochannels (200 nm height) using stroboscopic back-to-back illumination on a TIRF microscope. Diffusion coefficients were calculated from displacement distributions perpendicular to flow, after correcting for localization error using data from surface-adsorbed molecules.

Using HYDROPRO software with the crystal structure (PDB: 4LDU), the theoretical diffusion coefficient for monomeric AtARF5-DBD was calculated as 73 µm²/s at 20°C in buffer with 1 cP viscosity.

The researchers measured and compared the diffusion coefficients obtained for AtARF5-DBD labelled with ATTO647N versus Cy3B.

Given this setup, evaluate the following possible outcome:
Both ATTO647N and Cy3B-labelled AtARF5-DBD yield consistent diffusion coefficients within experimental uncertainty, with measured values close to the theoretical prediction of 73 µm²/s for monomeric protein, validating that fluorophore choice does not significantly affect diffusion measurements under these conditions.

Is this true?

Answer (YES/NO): NO